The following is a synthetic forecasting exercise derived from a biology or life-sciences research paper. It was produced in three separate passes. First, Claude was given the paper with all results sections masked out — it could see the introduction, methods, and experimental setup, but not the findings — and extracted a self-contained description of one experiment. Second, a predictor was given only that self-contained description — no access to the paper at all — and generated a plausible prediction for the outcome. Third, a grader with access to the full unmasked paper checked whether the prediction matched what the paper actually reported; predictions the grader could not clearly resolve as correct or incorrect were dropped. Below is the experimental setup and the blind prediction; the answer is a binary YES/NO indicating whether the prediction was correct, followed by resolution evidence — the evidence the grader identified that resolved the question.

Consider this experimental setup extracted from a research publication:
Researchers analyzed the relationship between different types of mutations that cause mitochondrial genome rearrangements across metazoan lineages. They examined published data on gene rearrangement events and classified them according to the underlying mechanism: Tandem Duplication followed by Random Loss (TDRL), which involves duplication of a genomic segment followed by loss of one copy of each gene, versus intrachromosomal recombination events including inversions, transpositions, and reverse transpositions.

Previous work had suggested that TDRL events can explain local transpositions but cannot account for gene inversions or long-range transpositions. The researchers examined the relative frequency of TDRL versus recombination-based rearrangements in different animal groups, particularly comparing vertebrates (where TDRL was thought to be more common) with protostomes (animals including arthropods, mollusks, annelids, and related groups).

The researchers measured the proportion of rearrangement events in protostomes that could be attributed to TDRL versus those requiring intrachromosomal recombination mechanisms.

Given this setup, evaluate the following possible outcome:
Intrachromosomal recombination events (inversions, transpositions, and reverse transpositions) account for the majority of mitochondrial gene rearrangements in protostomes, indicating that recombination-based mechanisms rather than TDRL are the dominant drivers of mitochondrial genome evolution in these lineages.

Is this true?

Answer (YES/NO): YES